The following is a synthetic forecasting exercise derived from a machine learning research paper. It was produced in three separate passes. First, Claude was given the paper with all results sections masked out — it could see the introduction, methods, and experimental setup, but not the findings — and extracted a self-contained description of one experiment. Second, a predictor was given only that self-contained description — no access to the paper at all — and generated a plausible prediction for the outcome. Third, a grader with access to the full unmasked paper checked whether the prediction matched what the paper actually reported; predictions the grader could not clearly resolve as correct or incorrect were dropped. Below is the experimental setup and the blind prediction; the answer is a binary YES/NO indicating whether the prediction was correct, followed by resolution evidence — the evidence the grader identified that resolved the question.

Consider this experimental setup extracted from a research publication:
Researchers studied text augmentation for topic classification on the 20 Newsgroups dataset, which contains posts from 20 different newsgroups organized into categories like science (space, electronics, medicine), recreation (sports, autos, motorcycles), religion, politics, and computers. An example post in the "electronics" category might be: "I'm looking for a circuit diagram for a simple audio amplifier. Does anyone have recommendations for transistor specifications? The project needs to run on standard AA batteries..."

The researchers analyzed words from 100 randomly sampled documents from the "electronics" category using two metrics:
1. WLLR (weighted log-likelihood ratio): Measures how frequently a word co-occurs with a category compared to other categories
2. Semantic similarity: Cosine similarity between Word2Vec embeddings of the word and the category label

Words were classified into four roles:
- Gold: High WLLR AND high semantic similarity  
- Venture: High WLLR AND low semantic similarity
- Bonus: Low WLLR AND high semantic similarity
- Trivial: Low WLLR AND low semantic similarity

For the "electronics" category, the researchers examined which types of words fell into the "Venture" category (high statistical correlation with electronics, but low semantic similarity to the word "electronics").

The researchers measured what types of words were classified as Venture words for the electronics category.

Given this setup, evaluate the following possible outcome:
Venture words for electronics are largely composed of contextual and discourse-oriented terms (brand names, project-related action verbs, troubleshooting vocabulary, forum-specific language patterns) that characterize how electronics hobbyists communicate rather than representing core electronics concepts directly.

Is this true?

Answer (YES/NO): NO